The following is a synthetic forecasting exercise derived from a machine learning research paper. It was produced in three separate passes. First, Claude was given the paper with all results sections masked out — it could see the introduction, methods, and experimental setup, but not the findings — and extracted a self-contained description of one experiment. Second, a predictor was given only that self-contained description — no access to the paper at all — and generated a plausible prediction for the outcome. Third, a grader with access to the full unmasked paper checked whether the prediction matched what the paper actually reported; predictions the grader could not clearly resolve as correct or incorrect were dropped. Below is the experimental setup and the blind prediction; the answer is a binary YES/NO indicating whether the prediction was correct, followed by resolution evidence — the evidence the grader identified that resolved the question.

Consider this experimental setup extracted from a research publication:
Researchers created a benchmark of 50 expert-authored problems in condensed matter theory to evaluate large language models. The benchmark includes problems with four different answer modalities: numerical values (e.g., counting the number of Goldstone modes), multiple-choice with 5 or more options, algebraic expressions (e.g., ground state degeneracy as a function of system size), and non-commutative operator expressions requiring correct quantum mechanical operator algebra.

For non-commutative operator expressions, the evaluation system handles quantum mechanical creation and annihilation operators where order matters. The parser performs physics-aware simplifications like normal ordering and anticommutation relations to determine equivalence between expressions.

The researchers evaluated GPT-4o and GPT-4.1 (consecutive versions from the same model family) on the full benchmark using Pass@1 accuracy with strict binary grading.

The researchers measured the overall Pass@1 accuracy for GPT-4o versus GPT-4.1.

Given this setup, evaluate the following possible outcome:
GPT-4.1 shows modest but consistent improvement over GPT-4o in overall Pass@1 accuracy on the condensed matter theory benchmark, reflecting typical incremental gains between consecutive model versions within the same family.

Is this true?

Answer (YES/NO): NO